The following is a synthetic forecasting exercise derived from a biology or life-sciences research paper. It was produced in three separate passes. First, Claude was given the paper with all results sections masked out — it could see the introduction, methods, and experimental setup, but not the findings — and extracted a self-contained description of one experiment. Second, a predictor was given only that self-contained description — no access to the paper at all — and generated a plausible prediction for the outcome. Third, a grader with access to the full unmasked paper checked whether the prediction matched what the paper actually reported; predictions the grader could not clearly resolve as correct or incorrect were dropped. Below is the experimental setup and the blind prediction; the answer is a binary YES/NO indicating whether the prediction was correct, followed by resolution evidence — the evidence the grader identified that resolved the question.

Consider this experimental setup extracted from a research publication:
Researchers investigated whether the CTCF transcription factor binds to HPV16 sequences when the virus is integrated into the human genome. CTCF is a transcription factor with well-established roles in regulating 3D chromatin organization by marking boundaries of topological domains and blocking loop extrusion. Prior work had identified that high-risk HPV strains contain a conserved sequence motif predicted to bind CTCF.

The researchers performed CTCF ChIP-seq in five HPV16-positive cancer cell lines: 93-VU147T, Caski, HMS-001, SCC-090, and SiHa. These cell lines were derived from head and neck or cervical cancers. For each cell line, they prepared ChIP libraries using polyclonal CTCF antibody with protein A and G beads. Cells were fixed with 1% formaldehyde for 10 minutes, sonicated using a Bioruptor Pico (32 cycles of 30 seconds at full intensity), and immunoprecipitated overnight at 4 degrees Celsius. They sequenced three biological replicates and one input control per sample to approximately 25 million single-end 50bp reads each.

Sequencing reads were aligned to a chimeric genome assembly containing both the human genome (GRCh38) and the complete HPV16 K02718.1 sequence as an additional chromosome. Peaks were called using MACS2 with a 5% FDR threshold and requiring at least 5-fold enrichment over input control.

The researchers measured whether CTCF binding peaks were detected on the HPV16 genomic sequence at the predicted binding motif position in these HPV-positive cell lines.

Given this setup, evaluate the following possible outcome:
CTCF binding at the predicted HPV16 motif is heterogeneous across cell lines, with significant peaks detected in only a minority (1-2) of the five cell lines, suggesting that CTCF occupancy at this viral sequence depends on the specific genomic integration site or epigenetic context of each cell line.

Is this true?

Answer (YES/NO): NO